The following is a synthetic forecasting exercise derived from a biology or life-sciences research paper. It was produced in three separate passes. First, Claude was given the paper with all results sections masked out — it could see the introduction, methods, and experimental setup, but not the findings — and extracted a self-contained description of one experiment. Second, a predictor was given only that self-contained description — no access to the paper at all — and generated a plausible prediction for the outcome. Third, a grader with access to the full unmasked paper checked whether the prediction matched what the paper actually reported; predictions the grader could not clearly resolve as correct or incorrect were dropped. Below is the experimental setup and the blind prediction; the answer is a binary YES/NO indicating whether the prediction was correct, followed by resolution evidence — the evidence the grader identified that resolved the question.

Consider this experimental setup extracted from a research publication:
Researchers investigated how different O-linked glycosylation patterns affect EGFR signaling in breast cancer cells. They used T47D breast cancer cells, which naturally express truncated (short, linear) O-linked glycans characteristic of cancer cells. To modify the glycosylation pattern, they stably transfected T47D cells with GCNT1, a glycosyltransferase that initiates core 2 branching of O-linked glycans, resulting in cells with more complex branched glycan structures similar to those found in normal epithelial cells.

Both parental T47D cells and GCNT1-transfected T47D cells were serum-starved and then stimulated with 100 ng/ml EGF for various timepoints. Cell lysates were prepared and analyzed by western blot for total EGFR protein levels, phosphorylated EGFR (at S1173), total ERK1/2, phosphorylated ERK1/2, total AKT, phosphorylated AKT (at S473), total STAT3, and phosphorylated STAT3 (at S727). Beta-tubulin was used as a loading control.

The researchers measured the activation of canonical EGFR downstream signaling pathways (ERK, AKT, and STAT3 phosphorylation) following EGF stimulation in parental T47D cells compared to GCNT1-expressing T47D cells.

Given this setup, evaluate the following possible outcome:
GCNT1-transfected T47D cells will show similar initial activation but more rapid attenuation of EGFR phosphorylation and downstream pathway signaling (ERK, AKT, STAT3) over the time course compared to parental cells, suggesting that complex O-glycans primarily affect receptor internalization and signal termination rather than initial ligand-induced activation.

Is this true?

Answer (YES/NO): NO